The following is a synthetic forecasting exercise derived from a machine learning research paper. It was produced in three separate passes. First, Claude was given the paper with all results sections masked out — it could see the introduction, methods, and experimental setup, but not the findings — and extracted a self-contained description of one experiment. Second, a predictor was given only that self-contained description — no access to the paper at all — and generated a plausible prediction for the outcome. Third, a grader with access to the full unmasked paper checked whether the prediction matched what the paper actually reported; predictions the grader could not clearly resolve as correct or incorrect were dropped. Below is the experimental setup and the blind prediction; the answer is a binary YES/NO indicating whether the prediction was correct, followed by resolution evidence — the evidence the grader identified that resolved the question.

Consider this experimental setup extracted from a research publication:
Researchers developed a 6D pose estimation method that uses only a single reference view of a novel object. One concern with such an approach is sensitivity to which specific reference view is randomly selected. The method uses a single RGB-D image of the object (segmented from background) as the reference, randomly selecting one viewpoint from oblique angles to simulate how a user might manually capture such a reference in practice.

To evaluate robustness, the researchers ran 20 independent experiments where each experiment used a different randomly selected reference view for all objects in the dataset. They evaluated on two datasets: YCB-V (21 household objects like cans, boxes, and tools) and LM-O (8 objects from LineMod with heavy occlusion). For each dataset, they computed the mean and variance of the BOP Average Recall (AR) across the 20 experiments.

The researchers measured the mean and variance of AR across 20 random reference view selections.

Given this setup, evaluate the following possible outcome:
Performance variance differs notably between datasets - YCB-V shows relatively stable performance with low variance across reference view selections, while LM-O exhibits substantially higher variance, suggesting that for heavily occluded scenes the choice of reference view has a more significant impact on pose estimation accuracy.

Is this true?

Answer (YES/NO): NO